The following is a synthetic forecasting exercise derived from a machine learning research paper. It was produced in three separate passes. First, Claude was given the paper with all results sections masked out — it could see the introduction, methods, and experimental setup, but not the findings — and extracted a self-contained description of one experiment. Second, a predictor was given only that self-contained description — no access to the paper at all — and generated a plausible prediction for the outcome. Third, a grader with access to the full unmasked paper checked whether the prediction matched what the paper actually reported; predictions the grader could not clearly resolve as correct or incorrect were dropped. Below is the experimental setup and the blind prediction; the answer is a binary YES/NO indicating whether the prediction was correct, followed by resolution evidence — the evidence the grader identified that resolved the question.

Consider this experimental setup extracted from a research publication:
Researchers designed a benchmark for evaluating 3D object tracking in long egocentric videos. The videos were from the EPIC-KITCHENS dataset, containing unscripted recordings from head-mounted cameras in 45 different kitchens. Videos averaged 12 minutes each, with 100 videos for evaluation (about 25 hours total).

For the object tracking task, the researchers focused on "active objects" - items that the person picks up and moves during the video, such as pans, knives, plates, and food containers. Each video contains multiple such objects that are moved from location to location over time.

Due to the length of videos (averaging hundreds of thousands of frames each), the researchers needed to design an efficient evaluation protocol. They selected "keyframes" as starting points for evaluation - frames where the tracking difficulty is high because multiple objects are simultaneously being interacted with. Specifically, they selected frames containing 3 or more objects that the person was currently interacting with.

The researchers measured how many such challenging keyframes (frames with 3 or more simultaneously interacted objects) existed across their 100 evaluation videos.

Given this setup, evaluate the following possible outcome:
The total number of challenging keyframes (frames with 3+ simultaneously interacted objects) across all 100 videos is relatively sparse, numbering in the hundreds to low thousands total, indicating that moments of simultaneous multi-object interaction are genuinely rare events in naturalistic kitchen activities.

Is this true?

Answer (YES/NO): NO